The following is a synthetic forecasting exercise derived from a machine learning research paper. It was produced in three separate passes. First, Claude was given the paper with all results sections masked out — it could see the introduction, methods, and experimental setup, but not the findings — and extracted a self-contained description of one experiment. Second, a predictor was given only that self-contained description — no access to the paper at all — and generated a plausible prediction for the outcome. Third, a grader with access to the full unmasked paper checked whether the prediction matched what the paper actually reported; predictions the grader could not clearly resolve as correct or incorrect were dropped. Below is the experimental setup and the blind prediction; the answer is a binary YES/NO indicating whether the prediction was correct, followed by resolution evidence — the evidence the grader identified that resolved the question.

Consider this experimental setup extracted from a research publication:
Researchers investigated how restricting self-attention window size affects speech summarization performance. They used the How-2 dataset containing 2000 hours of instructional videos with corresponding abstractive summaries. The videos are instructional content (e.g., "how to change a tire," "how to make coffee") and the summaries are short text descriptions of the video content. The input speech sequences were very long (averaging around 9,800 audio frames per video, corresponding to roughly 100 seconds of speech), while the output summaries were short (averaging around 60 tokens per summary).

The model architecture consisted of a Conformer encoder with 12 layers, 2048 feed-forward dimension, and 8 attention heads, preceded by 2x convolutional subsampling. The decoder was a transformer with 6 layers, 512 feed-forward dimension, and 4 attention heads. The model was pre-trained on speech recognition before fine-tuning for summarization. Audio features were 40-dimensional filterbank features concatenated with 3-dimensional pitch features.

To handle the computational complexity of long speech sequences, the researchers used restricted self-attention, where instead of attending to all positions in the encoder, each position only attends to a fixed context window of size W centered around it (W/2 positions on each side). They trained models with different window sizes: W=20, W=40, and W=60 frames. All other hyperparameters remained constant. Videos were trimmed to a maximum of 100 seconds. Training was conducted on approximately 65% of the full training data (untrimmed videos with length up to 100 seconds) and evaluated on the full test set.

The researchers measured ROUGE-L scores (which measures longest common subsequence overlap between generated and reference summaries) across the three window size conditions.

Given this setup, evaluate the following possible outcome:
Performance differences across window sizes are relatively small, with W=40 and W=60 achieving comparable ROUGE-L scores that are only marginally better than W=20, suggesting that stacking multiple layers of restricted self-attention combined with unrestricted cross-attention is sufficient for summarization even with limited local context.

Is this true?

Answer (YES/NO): YES